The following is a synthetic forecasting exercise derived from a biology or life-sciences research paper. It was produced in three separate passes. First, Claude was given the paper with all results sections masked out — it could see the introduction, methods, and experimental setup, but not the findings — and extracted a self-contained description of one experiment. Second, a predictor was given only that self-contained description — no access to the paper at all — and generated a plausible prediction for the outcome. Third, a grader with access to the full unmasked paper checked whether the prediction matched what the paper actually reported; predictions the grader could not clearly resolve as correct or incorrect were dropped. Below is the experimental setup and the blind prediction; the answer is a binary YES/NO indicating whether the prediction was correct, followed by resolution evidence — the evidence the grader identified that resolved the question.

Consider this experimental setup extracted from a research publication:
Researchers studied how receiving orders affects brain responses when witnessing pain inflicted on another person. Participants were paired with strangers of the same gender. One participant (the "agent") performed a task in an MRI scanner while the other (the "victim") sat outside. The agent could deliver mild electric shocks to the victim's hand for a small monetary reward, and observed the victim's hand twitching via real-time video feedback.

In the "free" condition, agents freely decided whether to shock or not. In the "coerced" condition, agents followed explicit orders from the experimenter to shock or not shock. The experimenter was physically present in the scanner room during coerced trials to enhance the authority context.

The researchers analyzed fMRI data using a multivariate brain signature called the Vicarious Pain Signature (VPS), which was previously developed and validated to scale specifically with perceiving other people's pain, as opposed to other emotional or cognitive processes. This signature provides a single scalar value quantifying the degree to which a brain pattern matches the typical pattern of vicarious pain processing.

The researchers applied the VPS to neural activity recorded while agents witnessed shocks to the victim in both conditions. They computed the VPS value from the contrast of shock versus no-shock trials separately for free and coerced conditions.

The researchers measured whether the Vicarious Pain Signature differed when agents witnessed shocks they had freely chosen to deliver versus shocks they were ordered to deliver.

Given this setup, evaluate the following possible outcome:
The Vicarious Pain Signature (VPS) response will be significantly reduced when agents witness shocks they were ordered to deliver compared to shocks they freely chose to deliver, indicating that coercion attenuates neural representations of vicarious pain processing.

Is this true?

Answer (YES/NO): YES